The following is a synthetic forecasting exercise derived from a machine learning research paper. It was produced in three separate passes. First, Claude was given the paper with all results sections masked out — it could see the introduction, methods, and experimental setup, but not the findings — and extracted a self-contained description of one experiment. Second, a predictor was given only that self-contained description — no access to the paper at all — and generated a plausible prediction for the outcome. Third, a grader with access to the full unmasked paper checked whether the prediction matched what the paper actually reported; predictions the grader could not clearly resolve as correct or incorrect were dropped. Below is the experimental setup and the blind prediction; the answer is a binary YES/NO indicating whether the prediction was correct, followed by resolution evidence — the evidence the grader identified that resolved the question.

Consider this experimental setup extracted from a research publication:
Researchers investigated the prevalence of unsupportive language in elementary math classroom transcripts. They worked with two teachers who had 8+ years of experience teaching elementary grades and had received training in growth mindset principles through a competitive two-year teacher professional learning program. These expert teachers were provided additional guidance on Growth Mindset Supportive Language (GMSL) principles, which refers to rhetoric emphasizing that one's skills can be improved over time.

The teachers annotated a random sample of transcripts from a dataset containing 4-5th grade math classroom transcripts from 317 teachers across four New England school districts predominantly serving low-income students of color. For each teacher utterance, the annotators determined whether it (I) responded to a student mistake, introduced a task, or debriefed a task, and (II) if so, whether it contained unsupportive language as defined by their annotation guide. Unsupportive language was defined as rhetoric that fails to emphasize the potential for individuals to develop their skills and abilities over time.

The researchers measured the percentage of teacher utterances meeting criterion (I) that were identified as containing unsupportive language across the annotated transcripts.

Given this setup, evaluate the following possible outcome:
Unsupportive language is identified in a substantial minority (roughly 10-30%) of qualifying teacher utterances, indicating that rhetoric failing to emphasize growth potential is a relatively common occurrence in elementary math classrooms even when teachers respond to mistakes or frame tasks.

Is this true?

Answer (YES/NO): YES